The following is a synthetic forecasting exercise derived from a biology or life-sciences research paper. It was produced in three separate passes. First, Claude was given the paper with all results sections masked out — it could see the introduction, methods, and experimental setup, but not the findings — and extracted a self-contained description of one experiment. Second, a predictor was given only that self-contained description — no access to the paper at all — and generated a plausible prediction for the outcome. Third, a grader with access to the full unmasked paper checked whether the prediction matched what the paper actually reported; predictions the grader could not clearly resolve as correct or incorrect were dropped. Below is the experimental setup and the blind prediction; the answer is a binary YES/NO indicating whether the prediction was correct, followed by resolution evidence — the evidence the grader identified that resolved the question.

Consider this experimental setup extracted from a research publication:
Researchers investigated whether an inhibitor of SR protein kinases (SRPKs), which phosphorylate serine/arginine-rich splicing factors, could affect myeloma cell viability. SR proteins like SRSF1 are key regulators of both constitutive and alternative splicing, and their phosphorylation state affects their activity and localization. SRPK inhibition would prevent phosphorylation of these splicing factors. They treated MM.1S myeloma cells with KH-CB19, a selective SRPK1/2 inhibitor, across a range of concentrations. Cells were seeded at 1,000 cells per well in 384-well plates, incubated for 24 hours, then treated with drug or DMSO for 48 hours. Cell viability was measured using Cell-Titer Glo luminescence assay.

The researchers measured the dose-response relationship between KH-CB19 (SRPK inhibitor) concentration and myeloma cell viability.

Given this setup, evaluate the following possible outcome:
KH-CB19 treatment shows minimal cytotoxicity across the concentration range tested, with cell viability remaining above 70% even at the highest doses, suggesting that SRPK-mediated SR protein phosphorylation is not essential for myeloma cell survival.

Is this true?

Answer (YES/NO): YES